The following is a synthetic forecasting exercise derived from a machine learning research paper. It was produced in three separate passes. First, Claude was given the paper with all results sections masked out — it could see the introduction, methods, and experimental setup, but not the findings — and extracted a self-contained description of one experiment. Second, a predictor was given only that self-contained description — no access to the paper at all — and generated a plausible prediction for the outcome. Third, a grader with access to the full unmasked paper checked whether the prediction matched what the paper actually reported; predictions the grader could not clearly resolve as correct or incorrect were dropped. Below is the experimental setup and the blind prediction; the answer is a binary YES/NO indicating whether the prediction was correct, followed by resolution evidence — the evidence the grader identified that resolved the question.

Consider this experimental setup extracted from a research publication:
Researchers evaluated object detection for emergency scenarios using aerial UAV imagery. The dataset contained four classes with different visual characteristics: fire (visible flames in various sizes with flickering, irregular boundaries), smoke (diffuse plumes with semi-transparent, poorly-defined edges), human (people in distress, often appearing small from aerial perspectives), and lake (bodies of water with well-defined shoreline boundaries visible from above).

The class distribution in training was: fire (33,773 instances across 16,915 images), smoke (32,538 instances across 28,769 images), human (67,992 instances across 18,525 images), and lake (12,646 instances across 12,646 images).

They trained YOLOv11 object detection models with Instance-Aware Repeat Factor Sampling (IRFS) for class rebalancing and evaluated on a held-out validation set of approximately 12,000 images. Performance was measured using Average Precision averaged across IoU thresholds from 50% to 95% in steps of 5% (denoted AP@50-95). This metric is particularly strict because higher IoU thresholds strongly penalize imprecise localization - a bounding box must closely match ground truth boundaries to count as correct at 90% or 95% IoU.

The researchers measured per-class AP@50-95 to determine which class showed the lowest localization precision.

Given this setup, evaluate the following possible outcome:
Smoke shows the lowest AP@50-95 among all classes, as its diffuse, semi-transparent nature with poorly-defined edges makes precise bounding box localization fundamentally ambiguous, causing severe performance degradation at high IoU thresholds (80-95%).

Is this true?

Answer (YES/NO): NO